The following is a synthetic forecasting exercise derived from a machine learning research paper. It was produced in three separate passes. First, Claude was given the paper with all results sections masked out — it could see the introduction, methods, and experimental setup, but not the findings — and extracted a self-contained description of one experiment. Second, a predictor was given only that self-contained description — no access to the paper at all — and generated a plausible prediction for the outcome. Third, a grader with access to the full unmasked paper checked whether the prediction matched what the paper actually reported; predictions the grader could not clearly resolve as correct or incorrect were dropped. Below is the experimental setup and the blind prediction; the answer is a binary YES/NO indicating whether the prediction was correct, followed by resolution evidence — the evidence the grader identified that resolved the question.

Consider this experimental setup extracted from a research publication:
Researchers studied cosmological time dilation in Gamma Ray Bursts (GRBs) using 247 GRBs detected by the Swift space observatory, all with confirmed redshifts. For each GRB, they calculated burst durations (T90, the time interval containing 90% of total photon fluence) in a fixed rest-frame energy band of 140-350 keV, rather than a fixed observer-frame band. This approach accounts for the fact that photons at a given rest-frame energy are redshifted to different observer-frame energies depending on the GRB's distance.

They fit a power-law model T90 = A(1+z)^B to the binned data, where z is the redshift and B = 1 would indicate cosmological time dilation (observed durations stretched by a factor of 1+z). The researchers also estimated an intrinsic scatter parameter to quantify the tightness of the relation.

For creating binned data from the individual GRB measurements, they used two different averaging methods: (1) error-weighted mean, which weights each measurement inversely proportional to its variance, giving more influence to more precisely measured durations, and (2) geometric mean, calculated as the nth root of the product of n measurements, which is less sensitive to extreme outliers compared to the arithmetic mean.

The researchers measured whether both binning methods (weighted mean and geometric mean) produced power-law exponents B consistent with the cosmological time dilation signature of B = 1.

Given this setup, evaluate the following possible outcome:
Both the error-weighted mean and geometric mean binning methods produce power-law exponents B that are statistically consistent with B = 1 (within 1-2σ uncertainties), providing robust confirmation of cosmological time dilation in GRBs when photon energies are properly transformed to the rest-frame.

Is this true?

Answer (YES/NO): NO